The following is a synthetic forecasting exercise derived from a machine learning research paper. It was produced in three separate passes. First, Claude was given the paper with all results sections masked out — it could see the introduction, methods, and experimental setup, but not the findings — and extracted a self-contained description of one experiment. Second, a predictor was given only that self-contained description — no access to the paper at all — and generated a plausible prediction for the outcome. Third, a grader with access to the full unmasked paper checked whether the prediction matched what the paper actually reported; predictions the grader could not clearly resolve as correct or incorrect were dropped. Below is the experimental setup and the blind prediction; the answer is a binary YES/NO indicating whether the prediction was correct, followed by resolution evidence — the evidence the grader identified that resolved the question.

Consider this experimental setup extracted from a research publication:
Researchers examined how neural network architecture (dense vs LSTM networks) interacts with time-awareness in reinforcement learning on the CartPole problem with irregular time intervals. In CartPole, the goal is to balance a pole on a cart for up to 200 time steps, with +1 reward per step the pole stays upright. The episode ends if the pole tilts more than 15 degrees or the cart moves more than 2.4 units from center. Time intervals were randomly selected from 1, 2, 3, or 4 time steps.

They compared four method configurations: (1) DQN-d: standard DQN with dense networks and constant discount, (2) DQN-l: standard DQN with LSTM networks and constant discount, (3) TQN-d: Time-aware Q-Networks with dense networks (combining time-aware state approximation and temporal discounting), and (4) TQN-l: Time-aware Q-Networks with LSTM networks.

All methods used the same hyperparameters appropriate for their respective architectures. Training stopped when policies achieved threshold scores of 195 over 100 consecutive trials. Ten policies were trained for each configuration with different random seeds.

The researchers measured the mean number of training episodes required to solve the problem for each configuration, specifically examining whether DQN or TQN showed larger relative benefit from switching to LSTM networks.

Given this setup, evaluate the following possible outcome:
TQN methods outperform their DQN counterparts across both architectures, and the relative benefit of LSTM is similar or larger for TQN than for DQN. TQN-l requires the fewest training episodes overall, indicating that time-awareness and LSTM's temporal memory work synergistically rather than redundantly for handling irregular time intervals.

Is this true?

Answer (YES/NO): NO